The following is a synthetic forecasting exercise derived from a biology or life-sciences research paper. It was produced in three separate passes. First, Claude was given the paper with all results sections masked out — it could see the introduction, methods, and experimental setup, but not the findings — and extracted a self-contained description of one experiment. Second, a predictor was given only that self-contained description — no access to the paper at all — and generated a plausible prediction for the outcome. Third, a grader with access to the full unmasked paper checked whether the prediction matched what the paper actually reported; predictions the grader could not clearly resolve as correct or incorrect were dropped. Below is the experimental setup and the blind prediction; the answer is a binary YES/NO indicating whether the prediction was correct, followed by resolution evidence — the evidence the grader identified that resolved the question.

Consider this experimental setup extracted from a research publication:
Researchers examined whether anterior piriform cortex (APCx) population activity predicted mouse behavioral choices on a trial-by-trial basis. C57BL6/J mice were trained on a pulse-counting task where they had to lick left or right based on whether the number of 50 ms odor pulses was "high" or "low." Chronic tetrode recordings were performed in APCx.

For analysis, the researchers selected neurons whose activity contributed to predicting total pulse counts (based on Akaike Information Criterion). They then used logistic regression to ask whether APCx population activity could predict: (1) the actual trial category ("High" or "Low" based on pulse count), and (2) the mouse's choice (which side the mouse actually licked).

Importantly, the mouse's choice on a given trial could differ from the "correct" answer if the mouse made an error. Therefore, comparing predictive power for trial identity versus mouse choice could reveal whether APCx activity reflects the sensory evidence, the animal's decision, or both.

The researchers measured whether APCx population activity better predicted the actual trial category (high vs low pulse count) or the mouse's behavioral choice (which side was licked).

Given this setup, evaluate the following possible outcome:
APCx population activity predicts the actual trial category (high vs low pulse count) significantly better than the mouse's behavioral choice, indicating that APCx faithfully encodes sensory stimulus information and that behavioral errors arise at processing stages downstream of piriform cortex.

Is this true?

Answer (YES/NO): YES